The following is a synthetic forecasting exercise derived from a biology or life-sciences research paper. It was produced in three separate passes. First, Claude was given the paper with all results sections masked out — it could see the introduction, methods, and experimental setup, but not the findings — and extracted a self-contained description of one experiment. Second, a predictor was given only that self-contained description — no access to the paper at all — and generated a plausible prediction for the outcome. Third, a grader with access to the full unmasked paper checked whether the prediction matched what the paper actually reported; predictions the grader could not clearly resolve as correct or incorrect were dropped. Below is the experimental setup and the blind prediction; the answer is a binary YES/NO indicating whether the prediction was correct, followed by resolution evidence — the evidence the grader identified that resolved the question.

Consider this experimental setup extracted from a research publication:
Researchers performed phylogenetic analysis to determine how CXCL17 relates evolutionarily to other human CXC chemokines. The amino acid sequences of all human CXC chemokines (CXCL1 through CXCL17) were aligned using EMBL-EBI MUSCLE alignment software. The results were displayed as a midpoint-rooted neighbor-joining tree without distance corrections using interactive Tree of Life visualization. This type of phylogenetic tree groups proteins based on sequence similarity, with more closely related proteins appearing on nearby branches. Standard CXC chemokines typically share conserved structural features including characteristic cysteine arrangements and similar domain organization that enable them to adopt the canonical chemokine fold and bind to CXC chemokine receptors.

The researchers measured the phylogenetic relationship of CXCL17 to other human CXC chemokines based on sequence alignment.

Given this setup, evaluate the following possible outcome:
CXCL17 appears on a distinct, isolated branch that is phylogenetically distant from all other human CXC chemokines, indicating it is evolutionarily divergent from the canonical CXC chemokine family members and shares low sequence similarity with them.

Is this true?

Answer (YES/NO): YES